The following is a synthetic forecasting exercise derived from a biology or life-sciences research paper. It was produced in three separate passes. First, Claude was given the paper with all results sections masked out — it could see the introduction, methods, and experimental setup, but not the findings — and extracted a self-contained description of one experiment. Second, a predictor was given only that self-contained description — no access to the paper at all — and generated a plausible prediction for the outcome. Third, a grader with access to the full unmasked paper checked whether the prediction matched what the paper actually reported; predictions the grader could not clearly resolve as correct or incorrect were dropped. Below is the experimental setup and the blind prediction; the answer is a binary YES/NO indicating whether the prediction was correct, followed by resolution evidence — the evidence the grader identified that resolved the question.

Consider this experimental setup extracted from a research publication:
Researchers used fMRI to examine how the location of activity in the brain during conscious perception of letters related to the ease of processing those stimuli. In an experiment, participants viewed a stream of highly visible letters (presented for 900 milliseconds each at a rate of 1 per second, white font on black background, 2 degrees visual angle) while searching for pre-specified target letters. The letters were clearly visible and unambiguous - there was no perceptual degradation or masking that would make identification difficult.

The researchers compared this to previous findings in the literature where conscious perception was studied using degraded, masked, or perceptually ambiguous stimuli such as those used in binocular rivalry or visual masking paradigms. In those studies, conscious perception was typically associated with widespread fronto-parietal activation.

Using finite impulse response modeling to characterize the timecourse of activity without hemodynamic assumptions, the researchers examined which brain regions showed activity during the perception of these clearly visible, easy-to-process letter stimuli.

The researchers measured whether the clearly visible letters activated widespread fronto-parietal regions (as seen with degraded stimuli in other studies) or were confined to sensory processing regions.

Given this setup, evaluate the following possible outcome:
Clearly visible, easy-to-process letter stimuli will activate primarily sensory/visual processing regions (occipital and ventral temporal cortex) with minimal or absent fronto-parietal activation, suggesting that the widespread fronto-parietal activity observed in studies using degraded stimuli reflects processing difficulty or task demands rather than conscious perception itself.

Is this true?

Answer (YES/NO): YES